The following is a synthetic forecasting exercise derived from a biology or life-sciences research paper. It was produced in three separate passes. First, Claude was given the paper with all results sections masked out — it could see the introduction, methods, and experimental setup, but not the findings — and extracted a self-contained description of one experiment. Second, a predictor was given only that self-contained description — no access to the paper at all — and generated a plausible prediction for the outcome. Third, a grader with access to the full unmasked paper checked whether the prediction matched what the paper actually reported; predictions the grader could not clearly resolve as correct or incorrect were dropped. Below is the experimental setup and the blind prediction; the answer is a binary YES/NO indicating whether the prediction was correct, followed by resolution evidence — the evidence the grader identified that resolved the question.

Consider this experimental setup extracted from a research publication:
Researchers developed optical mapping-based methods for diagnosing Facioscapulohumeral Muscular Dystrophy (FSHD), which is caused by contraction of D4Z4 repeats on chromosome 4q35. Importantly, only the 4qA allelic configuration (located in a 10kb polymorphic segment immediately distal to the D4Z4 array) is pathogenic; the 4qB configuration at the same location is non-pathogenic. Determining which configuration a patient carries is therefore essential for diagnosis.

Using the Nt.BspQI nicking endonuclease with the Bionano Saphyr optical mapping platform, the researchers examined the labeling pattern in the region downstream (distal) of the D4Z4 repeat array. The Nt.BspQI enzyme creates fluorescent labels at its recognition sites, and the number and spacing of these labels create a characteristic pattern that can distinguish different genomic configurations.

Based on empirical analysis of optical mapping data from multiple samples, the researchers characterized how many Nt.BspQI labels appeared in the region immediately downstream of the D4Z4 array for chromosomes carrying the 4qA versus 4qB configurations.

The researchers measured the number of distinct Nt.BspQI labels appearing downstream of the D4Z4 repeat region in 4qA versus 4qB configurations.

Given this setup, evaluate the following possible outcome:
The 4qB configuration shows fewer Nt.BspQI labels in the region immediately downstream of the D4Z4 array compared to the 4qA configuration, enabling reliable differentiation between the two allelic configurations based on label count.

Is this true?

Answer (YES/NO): YES